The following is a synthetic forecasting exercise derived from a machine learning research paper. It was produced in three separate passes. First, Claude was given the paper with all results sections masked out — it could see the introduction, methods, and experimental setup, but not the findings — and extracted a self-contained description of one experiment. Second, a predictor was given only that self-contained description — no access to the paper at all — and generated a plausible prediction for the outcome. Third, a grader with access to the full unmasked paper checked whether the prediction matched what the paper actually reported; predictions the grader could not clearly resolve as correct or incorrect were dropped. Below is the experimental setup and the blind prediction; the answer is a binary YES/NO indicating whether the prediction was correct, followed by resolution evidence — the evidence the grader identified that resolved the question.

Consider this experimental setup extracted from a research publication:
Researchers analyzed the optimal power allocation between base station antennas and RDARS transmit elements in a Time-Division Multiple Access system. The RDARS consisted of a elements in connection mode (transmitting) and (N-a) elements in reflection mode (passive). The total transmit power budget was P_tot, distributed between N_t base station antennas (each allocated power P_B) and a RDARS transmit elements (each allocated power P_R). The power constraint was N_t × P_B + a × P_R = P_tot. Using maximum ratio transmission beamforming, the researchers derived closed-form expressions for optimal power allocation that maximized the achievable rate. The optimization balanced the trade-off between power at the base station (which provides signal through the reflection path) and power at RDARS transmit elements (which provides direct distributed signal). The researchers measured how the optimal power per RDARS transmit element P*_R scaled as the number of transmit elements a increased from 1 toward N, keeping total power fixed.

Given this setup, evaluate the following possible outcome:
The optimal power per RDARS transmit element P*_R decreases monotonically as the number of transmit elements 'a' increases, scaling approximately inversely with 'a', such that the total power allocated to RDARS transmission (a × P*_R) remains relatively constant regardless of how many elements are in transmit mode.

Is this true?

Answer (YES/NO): NO